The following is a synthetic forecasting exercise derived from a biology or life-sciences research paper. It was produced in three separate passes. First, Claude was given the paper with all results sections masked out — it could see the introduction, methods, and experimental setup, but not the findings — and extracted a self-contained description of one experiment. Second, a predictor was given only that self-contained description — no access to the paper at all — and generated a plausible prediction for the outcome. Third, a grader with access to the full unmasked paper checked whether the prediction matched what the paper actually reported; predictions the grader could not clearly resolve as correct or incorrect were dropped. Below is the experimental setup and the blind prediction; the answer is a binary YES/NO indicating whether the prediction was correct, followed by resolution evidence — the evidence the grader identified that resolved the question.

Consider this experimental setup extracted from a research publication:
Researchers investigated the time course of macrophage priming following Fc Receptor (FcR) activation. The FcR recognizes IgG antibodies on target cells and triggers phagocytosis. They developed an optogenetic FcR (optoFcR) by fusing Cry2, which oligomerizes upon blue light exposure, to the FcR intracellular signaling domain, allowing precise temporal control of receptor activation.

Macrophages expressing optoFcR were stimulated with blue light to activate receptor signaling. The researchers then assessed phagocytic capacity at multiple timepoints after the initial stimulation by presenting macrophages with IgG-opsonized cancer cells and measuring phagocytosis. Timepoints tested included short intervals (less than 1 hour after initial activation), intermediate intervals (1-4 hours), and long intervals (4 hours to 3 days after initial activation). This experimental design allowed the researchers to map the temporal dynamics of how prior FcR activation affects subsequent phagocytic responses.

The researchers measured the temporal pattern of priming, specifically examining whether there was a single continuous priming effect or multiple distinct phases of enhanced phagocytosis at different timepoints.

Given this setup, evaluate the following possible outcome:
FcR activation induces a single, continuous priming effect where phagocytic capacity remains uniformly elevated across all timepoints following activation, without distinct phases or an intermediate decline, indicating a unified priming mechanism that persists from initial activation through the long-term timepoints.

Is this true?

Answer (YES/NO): NO